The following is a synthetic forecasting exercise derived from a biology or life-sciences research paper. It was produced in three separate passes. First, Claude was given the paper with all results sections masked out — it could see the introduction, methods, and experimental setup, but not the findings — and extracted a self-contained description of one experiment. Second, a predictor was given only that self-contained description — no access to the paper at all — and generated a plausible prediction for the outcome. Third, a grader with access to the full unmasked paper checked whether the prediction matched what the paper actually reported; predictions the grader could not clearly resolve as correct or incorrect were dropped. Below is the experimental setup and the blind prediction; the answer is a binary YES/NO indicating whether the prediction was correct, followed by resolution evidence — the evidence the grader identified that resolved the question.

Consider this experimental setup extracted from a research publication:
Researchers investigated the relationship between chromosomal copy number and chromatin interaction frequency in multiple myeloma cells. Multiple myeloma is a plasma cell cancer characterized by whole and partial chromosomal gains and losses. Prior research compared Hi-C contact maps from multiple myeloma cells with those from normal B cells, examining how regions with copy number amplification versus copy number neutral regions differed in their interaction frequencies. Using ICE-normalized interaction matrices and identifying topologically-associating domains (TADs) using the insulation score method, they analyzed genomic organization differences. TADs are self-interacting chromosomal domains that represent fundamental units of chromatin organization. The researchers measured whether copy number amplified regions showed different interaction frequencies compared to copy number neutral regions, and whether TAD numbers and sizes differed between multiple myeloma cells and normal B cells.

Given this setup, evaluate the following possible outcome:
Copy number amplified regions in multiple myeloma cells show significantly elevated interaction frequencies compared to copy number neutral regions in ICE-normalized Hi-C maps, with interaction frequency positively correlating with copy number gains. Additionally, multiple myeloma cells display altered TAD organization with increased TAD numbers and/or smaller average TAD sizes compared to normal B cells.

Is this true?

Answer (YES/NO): YES